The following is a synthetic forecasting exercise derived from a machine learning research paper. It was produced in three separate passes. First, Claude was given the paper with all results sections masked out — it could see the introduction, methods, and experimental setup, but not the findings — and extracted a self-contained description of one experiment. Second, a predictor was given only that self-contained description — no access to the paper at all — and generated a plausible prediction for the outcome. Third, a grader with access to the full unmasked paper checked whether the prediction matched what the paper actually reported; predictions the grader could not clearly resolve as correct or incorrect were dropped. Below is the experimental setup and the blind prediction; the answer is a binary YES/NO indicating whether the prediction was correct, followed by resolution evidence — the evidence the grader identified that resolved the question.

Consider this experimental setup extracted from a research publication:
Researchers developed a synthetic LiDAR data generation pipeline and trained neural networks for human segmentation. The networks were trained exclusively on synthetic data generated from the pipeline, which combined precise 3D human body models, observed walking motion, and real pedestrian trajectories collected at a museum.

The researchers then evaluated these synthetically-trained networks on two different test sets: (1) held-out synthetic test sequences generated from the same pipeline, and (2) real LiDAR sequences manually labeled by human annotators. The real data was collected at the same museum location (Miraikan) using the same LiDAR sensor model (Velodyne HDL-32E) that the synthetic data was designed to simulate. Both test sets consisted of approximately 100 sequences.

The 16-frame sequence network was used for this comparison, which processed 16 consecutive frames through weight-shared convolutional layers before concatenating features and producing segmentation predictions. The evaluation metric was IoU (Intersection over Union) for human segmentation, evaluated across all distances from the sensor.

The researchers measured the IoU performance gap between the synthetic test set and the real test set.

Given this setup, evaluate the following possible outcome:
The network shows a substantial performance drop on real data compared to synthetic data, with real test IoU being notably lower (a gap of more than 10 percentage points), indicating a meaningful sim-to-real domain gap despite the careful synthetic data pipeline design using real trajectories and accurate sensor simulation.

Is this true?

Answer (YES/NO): NO